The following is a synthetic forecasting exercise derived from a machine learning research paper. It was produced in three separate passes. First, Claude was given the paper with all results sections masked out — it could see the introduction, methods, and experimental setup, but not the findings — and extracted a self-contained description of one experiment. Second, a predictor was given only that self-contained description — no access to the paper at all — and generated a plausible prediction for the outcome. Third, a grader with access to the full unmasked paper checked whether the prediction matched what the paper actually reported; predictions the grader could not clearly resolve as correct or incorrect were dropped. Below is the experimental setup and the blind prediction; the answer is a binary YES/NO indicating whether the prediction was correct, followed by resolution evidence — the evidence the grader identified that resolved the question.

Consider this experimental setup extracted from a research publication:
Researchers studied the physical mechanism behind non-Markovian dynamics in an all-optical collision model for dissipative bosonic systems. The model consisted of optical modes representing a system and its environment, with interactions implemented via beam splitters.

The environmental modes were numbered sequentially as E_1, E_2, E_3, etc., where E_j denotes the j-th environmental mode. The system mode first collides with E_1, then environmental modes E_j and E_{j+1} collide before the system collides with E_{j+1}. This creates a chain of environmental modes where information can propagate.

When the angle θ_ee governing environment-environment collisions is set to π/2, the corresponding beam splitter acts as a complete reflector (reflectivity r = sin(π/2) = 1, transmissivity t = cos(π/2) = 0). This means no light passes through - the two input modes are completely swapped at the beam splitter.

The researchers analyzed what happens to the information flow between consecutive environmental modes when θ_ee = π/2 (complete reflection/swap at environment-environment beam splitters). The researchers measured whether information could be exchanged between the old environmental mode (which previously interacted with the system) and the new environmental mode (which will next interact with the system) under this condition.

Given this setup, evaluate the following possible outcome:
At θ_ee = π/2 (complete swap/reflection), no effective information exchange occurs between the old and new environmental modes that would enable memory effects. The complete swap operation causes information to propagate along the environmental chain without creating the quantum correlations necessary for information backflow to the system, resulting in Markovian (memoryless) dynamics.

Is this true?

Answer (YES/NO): NO